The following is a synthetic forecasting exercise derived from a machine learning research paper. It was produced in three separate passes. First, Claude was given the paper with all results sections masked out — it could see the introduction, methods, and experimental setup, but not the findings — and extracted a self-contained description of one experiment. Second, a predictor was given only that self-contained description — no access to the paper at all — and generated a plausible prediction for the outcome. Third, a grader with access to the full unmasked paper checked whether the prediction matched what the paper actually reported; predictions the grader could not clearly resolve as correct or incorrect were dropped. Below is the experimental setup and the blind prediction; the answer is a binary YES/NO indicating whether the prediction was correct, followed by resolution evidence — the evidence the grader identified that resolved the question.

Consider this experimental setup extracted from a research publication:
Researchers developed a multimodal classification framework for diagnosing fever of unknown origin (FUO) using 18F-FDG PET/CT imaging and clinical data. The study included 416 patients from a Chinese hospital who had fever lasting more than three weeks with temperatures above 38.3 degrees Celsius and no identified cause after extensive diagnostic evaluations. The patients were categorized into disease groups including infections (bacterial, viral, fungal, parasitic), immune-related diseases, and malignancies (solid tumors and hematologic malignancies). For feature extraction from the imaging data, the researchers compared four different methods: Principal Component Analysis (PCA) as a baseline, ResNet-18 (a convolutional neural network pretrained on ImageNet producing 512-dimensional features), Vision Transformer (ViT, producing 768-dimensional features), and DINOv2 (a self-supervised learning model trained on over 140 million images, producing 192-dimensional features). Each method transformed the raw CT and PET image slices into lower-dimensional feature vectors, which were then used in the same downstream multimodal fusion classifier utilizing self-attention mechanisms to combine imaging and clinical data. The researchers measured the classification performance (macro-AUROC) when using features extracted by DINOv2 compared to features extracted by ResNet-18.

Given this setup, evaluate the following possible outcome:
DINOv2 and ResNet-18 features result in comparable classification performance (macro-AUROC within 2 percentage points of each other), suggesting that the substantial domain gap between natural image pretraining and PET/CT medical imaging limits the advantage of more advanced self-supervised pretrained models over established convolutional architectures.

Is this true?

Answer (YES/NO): NO